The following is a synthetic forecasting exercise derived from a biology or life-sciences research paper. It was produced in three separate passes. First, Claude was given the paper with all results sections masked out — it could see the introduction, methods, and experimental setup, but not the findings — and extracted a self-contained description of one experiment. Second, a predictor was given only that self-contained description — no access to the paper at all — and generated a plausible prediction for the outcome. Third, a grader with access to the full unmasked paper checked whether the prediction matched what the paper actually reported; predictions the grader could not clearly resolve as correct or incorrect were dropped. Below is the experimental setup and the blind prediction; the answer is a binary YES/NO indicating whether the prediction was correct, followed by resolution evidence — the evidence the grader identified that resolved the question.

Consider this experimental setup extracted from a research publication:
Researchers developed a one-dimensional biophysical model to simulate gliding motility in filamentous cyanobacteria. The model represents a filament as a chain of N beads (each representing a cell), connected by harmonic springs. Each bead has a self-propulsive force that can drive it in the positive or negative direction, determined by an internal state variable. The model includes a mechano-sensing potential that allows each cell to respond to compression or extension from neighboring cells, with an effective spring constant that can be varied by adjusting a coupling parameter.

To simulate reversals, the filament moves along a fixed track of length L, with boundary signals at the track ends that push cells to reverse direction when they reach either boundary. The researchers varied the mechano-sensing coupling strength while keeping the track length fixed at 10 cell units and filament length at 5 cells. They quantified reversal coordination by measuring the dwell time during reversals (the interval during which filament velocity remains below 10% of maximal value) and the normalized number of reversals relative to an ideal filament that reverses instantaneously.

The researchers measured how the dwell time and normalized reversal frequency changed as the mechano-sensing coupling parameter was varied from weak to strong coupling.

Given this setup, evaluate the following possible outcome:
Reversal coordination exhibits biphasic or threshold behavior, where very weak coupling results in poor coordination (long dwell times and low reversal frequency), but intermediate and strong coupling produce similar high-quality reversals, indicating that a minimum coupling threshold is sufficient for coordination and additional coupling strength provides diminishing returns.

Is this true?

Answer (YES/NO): NO